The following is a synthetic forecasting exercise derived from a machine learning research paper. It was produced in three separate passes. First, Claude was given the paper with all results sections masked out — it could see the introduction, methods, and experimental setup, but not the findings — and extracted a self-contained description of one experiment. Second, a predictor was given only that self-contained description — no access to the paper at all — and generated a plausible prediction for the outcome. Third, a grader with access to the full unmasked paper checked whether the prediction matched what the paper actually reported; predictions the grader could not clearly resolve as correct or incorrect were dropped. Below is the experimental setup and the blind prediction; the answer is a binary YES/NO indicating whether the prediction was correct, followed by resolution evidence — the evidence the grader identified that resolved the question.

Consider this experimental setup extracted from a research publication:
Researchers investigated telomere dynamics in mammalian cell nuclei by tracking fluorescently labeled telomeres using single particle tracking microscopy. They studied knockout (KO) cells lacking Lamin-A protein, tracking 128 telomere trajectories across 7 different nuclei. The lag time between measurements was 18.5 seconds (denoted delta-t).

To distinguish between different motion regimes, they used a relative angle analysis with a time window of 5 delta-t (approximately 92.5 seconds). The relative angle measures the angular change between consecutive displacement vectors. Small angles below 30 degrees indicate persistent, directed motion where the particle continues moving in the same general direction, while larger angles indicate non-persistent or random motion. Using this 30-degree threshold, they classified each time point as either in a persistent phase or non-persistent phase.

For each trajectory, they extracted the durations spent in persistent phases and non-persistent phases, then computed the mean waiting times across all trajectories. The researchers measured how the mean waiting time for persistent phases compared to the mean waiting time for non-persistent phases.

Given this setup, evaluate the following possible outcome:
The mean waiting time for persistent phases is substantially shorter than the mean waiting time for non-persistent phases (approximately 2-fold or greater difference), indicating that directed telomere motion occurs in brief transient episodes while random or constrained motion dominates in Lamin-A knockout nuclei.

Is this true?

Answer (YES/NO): YES